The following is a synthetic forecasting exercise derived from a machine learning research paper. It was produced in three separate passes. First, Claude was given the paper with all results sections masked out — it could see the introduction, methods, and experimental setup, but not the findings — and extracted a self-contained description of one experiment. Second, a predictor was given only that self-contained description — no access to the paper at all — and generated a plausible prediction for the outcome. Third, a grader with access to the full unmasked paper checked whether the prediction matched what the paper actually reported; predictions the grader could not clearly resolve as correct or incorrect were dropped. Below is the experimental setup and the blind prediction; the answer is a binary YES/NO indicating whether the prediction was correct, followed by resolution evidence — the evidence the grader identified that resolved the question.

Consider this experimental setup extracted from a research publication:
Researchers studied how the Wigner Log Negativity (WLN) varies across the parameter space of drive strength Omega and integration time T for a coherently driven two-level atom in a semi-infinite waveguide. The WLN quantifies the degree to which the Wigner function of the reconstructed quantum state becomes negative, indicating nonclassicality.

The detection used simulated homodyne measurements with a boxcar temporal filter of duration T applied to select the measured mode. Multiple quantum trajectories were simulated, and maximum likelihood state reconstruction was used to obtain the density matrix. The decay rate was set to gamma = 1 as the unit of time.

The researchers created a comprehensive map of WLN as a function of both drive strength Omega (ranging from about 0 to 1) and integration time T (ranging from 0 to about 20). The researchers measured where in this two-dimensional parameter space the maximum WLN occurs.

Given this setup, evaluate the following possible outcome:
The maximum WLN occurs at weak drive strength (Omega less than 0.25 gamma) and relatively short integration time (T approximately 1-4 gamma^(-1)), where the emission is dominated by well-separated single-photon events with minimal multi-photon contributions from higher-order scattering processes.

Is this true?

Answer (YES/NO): NO